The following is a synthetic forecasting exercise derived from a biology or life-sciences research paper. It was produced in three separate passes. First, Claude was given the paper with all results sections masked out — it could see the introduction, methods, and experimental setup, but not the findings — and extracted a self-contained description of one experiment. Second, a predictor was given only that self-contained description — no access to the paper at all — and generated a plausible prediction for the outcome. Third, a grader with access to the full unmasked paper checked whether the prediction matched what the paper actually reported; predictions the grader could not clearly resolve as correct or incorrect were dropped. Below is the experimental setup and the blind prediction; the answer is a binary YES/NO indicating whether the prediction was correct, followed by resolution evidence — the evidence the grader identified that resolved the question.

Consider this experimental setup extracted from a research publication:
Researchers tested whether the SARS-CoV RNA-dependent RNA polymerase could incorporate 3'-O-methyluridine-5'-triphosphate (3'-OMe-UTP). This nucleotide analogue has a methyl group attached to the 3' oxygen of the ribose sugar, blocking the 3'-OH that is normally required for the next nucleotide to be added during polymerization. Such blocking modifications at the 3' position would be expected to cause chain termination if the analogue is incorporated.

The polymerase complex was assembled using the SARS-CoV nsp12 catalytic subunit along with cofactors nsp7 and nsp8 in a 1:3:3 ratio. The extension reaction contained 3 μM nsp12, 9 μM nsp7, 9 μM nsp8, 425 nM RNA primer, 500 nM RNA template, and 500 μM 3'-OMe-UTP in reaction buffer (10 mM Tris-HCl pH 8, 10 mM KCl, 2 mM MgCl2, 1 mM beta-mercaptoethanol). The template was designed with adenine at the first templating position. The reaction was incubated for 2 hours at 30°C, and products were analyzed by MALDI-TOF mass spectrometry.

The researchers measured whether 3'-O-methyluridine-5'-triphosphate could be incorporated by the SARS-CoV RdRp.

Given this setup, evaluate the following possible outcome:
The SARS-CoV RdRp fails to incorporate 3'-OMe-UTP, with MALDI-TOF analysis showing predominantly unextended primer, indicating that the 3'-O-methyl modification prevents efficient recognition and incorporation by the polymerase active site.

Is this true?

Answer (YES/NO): NO